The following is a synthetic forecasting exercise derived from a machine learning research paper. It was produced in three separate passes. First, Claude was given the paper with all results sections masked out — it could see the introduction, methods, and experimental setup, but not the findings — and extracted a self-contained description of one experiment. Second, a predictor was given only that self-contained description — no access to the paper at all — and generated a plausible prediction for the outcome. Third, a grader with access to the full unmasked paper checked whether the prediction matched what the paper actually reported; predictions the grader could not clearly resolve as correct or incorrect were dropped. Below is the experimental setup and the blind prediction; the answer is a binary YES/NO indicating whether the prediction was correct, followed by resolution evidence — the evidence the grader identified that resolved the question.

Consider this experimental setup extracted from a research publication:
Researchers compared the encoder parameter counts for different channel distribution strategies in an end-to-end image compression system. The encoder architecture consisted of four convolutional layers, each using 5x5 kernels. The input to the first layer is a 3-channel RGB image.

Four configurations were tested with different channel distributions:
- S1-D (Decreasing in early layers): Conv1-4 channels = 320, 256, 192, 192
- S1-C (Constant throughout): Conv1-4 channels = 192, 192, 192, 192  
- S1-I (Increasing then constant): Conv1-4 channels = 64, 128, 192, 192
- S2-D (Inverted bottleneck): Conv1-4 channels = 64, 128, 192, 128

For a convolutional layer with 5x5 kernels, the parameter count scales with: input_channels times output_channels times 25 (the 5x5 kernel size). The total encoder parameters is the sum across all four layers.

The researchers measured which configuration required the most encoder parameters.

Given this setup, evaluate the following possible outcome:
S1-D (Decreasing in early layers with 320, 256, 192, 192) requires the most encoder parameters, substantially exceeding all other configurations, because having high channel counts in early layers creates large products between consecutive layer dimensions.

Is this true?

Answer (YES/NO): YES